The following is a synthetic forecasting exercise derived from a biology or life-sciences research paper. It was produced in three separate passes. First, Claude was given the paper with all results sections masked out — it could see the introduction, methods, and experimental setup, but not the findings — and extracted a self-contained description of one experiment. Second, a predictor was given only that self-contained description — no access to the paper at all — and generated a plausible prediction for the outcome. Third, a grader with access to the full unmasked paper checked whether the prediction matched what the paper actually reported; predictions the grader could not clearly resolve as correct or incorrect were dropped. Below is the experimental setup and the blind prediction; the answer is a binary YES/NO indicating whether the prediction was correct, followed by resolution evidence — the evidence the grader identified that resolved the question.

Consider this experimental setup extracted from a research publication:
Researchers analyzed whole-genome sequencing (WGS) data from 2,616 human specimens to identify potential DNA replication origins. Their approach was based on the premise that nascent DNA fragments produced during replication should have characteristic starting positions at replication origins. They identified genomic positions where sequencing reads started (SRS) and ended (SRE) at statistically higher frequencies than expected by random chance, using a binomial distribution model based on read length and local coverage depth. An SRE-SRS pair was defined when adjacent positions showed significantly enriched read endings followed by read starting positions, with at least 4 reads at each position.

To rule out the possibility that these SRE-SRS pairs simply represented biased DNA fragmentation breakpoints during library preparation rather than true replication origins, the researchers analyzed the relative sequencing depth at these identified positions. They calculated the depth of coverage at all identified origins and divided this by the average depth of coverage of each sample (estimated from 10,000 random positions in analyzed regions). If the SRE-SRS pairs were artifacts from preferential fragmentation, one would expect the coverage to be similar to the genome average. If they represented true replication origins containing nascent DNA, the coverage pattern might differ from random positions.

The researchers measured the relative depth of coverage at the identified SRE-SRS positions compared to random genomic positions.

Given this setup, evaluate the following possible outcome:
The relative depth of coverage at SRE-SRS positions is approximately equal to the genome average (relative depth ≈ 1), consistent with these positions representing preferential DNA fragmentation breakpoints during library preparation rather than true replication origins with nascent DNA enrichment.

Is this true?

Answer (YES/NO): NO